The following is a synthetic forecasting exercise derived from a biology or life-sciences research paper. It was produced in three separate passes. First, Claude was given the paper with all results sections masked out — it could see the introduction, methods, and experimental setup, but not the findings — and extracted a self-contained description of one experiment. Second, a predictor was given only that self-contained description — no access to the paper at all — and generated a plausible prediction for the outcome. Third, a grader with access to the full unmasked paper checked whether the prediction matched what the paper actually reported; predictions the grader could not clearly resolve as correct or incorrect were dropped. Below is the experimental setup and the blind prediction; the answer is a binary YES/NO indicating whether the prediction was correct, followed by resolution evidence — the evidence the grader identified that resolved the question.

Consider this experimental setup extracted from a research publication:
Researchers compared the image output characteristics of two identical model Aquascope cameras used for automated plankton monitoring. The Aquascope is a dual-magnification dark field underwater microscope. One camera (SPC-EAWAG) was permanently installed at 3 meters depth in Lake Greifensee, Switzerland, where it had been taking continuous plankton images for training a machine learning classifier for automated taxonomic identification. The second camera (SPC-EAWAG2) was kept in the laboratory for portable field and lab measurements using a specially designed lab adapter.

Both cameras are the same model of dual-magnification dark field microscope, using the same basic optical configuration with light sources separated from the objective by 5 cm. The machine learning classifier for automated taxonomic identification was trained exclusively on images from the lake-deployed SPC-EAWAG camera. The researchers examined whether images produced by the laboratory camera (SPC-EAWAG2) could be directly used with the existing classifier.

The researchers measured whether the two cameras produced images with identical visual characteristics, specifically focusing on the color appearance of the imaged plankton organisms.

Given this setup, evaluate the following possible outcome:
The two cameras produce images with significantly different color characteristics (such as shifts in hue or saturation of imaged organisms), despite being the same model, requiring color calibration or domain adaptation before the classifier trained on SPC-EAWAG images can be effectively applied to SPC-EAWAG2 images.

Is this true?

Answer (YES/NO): NO